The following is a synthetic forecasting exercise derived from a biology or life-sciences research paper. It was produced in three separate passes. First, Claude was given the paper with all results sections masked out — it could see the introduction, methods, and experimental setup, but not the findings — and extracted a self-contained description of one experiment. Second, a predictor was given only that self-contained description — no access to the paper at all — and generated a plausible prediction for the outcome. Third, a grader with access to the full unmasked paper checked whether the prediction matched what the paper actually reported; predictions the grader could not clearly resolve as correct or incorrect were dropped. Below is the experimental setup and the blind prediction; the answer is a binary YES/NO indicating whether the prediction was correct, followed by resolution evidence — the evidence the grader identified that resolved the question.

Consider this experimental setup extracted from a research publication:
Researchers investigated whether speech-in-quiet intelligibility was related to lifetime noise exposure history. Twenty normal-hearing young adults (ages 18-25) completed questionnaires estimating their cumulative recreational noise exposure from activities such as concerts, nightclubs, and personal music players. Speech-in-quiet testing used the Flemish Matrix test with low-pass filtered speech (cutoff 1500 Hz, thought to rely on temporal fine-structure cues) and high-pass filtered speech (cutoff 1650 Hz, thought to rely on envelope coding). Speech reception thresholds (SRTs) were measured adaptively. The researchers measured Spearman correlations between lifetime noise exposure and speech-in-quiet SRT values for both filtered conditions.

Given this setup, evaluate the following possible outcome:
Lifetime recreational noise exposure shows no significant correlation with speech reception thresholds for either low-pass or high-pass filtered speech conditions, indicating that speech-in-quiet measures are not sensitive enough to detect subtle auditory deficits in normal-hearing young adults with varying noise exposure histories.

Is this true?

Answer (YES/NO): YES